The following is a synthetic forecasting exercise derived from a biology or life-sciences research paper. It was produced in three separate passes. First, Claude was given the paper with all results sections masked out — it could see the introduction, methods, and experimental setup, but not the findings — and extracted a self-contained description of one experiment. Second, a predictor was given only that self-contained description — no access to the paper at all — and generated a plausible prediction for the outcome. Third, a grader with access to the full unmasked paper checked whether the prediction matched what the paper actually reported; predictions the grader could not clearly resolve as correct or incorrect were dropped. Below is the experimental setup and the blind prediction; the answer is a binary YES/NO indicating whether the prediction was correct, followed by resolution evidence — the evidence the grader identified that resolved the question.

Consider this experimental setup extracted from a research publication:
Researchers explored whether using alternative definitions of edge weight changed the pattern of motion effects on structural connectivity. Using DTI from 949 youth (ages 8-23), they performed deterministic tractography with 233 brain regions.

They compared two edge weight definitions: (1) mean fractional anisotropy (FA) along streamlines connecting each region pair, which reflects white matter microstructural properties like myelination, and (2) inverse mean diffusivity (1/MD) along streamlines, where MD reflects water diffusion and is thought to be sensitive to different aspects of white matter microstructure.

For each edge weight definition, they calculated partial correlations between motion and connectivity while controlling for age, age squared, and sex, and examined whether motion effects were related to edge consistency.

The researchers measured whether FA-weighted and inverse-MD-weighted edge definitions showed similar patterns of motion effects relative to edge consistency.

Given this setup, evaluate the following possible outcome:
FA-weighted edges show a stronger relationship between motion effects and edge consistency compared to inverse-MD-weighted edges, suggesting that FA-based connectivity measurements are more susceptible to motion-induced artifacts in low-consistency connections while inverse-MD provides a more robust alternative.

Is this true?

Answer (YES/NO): NO